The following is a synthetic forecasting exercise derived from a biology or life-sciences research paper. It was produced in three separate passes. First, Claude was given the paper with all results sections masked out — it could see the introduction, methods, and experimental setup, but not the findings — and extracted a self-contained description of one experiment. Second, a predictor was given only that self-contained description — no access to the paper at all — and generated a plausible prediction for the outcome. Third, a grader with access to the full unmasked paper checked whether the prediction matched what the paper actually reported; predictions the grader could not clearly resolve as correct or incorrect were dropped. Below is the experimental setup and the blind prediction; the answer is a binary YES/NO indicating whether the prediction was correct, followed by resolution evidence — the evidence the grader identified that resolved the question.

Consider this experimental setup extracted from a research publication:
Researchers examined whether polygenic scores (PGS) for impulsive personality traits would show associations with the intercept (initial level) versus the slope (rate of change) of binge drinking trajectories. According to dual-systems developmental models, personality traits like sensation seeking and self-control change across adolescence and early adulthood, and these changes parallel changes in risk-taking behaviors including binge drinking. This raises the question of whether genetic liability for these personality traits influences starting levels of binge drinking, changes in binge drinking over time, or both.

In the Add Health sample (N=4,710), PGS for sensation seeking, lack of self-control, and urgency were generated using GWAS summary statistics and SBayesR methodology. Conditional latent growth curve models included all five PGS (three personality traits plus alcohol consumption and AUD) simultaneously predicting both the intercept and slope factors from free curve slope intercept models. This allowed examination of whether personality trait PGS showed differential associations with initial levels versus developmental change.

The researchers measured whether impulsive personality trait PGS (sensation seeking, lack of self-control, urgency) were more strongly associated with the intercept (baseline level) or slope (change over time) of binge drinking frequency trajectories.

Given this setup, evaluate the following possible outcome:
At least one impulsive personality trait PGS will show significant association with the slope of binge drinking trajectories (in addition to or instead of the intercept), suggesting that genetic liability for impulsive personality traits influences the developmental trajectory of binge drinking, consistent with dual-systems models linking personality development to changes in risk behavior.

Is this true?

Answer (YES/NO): YES